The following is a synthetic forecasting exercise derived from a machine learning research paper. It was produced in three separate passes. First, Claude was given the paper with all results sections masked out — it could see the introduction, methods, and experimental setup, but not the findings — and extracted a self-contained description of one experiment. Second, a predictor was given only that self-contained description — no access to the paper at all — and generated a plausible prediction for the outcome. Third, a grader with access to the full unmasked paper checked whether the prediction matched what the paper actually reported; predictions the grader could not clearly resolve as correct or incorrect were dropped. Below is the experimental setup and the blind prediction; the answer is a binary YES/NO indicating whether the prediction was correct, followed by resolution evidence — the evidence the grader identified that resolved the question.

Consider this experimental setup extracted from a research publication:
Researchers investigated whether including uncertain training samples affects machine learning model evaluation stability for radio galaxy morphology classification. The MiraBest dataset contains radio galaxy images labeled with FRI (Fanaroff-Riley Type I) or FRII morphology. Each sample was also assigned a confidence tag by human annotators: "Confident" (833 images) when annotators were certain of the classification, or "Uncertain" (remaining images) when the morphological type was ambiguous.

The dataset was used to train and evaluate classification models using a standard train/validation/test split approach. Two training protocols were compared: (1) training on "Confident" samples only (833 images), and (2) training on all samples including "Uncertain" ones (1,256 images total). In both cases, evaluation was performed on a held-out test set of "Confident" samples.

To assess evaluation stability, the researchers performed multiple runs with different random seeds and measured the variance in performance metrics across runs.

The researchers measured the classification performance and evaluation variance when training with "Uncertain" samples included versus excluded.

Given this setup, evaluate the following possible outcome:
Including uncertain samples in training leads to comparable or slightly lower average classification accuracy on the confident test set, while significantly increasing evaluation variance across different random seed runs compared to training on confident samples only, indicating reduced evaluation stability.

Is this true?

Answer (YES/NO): YES